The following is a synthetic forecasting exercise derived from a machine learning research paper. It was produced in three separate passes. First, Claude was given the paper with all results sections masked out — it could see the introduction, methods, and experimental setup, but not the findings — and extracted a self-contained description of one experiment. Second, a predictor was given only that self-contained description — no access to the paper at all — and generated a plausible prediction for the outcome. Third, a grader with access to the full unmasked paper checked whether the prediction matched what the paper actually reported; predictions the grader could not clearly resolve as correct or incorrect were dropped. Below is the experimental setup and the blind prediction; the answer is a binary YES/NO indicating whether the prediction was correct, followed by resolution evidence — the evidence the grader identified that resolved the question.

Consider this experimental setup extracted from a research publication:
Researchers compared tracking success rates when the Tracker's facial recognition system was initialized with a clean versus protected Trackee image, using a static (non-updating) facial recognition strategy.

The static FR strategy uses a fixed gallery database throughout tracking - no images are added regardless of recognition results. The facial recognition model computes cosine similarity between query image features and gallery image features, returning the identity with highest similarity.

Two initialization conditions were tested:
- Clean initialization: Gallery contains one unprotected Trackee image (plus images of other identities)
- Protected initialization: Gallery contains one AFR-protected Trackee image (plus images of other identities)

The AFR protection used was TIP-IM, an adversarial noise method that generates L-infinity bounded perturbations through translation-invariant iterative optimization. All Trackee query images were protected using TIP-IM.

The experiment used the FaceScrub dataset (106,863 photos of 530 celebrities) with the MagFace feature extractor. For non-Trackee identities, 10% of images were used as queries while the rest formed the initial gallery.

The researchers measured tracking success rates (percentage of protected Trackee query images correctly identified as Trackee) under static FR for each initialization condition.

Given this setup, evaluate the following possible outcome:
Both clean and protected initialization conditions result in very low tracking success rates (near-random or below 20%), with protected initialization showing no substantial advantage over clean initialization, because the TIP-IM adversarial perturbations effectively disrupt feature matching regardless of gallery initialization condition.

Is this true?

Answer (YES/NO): NO